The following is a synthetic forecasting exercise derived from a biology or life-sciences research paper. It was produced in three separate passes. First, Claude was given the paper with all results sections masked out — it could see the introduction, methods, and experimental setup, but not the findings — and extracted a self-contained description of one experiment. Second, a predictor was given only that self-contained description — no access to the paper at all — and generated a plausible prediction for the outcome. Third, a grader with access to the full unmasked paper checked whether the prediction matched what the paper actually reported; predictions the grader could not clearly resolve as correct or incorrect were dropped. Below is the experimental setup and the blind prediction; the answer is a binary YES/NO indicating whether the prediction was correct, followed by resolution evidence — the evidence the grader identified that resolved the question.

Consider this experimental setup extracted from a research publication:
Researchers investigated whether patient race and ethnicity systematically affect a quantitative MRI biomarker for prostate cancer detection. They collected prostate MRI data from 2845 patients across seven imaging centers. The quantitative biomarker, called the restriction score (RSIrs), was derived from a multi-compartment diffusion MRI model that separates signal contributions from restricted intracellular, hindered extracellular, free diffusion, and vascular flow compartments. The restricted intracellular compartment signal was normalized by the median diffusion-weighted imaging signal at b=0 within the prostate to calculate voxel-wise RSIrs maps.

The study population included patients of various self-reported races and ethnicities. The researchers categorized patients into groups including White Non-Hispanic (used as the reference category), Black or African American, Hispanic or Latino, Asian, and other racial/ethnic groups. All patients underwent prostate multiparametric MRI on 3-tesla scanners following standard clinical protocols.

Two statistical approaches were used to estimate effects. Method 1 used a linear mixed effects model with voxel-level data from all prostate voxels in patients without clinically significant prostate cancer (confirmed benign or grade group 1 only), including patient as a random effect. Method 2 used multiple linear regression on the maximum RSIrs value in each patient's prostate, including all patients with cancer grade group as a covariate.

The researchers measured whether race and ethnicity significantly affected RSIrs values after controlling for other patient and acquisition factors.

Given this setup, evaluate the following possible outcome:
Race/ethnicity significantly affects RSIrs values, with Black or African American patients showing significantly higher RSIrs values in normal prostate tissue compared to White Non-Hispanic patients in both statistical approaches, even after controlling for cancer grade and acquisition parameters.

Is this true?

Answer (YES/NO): NO